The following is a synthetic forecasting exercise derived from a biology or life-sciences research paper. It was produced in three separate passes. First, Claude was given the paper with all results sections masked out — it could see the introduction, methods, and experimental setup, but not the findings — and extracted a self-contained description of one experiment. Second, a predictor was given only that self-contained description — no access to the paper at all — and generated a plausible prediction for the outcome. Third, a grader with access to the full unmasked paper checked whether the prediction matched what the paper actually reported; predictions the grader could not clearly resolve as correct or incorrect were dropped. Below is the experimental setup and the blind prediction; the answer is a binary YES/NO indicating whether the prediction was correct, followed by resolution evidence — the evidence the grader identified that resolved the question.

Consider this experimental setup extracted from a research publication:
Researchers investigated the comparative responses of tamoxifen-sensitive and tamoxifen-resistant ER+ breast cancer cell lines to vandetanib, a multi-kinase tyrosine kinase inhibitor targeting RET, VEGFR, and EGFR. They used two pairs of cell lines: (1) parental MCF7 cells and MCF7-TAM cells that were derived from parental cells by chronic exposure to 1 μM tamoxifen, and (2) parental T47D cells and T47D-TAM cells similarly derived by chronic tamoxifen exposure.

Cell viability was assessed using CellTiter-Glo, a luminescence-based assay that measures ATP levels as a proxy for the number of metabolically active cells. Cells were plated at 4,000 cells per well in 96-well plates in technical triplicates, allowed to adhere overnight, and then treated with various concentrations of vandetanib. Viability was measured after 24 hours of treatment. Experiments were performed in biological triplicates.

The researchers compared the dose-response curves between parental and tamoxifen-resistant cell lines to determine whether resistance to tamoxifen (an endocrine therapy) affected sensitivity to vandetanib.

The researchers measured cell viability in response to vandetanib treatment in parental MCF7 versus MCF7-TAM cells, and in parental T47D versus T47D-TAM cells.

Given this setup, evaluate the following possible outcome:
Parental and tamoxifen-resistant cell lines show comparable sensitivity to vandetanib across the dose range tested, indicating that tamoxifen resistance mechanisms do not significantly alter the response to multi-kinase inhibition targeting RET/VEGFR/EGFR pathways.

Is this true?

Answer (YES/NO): YES